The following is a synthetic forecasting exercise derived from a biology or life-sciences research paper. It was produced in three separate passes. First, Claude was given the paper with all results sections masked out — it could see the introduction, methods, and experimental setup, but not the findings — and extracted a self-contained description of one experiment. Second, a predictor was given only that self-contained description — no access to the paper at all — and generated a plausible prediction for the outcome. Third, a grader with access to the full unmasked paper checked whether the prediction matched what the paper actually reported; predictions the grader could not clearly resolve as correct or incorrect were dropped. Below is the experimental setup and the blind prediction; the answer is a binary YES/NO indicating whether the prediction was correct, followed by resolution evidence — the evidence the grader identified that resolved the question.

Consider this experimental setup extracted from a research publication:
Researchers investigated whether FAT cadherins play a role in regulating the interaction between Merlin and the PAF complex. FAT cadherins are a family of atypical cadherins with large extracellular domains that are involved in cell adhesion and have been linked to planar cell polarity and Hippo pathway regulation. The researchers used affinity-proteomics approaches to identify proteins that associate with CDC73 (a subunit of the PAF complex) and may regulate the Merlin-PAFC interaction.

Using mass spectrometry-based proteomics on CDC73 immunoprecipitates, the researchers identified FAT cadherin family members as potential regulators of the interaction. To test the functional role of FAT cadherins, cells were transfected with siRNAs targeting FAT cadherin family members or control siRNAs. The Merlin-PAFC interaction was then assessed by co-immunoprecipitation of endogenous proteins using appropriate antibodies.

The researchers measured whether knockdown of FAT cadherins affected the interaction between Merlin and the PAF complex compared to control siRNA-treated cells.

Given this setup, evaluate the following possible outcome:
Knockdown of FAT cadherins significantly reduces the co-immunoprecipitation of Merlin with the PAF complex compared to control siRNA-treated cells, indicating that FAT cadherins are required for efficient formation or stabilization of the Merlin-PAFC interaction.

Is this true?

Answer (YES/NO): YES